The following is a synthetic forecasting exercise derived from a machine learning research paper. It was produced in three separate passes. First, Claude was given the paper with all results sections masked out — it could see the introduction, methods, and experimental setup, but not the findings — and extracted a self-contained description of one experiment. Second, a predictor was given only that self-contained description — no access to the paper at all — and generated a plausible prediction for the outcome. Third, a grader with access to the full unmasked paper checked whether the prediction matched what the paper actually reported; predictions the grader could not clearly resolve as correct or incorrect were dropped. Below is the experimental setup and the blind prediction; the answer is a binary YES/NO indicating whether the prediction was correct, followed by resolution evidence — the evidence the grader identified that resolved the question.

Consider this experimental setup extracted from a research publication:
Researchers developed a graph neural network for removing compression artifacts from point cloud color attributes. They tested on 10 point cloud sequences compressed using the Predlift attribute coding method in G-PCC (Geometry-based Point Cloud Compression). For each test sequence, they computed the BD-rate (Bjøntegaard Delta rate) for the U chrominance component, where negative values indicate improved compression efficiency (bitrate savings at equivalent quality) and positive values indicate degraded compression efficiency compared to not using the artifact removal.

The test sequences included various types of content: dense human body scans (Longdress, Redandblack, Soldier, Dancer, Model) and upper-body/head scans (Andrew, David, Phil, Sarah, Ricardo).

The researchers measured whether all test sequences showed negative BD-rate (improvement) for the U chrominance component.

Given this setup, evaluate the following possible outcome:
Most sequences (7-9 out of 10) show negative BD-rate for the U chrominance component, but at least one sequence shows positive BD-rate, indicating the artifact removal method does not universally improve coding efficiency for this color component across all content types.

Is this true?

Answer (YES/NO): YES